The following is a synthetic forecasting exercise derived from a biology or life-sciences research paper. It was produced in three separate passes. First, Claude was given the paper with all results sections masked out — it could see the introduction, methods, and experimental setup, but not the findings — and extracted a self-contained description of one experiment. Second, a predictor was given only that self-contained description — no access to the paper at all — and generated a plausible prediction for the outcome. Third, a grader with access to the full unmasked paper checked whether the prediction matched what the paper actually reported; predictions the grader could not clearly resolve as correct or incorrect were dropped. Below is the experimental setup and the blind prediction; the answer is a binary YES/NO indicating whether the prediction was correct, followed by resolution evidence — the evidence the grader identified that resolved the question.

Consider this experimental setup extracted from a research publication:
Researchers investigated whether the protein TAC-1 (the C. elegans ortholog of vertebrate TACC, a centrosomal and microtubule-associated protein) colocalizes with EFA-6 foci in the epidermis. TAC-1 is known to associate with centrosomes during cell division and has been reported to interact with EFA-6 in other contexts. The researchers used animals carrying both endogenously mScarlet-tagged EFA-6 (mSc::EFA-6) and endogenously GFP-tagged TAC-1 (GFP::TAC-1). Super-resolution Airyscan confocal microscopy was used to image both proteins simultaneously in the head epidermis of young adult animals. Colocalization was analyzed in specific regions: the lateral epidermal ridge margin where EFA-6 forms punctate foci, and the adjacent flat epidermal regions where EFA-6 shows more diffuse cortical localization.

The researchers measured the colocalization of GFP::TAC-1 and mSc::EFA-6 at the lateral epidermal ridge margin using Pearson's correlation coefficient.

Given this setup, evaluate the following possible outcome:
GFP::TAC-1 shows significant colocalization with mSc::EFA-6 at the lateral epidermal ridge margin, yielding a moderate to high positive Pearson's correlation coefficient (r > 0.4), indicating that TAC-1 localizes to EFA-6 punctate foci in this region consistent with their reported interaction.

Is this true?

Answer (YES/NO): NO